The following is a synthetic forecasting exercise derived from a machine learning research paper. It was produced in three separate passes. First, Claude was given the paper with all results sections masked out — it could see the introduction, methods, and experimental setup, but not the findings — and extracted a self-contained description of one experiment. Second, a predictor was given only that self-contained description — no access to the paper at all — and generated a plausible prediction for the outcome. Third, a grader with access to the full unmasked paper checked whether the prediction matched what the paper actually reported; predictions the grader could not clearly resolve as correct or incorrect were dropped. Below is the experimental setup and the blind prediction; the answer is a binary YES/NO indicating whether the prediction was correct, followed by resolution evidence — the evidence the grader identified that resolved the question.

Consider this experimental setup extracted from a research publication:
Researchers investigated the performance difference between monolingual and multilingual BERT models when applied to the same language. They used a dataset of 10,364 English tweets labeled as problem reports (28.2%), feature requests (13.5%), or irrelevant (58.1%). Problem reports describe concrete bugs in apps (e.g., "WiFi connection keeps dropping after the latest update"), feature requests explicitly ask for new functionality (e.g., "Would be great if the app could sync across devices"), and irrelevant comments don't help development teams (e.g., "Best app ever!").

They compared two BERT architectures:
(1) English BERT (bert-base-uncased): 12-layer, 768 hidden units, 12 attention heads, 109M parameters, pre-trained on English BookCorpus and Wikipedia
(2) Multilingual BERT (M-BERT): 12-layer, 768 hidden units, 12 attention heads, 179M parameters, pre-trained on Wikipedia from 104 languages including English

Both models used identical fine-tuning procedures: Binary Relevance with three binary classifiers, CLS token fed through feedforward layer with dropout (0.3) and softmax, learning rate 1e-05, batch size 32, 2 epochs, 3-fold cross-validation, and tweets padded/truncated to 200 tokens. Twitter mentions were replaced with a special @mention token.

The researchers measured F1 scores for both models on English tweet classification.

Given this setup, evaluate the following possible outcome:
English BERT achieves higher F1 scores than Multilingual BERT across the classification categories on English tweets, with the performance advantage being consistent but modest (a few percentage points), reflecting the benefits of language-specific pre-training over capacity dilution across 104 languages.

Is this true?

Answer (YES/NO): NO